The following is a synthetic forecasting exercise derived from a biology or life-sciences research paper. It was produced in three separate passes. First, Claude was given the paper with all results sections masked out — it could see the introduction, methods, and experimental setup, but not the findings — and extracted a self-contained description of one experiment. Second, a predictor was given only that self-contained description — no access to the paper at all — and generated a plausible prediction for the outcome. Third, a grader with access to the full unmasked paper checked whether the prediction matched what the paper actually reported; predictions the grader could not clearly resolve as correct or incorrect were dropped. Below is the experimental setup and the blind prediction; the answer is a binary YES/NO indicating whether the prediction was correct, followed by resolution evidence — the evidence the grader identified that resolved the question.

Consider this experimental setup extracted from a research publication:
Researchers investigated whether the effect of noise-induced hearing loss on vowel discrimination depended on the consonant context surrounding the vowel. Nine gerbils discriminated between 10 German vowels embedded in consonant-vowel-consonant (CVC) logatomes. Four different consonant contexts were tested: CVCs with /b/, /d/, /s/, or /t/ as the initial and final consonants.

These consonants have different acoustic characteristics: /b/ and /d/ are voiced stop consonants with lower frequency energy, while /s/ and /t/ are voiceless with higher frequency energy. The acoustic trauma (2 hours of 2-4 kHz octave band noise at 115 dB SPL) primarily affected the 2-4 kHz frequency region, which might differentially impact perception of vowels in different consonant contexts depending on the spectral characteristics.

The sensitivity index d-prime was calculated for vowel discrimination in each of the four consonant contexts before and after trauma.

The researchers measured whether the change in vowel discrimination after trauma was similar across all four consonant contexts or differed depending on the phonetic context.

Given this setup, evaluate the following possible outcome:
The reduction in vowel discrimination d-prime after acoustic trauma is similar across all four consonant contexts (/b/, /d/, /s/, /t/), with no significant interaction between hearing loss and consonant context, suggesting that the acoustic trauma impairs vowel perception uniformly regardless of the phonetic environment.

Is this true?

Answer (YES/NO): NO